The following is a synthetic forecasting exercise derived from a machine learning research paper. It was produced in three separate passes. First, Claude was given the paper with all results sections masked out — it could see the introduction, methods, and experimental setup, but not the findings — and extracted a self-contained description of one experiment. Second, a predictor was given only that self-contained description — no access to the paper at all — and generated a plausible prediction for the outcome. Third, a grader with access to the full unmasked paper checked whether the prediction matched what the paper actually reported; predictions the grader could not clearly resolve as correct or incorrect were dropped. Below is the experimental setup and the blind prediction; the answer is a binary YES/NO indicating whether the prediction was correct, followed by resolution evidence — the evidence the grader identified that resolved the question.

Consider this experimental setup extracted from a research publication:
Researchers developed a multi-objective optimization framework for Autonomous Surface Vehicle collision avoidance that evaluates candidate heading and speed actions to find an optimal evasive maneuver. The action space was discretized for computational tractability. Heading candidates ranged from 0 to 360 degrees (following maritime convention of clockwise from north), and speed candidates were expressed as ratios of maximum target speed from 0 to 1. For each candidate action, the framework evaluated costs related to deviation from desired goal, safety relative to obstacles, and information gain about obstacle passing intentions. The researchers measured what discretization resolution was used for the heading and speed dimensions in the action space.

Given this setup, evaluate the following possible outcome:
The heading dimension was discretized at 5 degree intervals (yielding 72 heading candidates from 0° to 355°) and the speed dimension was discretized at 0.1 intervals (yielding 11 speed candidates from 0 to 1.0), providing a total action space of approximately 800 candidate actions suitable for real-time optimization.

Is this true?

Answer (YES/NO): NO